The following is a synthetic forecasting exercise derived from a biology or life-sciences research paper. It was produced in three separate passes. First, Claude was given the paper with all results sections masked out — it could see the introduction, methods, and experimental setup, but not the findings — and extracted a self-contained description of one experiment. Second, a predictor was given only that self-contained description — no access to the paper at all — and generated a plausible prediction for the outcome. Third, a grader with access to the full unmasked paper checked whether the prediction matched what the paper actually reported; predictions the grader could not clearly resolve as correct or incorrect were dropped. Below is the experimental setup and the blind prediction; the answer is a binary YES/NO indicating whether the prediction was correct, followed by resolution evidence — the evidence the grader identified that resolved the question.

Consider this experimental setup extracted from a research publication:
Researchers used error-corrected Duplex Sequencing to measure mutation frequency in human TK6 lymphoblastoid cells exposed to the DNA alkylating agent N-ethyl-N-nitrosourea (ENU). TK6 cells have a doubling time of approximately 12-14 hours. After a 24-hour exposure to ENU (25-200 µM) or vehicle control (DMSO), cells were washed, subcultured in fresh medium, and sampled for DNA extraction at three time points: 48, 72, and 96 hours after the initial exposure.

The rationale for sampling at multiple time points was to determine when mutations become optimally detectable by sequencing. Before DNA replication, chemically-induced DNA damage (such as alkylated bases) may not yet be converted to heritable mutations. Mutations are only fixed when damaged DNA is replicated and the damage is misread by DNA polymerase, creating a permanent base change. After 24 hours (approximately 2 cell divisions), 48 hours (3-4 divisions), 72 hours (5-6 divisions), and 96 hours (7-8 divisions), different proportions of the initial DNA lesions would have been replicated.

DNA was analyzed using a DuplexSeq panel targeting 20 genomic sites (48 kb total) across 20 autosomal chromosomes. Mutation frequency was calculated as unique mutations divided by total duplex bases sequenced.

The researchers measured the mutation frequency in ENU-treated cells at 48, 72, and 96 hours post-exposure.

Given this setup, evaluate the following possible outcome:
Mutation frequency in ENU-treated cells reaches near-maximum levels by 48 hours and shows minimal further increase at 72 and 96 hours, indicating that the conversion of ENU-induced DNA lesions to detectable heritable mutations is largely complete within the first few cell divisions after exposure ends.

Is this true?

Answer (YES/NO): YES